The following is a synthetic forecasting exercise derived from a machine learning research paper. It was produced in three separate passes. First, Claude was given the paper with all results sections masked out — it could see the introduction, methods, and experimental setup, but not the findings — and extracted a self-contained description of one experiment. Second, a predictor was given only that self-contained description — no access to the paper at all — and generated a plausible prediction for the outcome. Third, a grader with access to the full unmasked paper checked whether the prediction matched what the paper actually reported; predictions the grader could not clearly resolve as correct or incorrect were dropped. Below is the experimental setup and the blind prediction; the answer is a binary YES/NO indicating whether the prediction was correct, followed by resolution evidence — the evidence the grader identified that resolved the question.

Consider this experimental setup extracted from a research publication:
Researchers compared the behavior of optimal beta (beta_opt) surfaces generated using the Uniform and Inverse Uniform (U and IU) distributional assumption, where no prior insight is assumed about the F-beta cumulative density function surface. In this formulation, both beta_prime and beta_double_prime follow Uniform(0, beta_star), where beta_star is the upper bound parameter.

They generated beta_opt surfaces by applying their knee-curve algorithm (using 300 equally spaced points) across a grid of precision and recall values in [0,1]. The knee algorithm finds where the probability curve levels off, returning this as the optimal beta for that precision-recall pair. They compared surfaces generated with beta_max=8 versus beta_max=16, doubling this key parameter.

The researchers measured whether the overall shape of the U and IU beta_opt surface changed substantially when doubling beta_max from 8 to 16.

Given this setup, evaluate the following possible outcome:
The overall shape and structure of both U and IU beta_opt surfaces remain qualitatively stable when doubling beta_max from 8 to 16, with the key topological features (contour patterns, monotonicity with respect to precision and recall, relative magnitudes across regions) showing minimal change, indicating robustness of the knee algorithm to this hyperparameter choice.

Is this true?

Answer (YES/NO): YES